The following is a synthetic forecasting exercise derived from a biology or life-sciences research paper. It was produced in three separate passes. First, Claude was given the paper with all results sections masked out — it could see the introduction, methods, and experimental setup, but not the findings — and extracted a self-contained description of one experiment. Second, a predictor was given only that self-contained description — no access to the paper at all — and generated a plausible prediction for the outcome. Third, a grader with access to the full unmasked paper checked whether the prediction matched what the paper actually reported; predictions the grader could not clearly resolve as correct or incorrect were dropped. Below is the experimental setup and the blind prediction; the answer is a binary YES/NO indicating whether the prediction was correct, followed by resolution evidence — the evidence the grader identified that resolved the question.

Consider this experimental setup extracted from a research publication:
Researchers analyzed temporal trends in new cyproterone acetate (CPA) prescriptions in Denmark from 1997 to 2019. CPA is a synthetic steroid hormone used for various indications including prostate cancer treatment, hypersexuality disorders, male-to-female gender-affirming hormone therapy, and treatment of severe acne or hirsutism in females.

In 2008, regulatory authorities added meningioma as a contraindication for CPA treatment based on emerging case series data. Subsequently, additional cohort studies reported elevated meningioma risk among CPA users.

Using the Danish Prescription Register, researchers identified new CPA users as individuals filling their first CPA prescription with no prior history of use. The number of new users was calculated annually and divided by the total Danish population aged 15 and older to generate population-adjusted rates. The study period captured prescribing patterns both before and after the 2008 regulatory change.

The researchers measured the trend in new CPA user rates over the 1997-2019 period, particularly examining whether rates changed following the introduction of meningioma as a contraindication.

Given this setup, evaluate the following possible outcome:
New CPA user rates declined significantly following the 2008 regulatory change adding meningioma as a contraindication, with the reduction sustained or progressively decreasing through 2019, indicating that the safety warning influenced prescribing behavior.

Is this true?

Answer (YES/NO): NO